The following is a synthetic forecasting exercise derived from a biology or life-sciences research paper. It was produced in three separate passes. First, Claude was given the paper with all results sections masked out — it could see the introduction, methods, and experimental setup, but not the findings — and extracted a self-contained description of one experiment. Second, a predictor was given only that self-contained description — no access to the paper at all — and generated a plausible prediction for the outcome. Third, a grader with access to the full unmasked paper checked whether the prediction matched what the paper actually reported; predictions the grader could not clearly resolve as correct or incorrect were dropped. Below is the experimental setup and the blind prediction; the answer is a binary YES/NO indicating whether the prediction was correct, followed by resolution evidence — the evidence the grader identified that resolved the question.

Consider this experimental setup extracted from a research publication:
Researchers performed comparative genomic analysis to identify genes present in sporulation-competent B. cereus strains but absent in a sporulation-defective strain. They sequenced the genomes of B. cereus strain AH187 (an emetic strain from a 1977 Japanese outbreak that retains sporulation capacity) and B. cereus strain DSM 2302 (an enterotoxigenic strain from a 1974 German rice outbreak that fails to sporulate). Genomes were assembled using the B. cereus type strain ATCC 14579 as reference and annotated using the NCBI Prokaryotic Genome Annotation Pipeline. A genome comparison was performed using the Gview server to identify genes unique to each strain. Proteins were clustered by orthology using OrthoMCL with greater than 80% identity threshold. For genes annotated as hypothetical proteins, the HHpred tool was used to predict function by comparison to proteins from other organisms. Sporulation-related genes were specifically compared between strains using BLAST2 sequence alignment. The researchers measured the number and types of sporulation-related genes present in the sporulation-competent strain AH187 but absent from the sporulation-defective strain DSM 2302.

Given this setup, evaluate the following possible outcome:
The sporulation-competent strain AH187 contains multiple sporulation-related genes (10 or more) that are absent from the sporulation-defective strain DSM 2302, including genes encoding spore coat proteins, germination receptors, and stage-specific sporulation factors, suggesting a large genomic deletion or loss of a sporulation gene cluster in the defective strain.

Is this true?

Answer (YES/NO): YES